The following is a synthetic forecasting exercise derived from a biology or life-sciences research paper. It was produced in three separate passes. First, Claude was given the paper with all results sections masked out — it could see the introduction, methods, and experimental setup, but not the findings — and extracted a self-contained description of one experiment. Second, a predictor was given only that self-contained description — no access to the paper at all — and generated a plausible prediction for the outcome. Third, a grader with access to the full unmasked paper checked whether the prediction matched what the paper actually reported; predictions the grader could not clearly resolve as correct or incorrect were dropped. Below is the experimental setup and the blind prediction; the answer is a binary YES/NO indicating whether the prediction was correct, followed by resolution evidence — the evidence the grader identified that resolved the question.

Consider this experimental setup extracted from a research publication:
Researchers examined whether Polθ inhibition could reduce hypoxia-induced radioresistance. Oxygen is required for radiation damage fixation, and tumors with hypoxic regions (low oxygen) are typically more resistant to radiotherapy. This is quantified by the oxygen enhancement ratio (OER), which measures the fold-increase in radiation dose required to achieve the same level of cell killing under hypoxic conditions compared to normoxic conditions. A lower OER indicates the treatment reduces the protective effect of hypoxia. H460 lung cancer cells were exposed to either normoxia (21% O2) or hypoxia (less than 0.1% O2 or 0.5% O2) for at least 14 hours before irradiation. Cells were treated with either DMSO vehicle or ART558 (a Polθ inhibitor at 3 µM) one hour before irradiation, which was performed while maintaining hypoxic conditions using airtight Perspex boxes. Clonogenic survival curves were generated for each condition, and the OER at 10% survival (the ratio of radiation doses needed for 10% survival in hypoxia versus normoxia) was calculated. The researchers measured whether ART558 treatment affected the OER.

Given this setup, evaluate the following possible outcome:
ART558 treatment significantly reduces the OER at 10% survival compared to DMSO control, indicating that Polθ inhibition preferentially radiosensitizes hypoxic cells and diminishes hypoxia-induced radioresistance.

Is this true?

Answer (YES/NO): NO